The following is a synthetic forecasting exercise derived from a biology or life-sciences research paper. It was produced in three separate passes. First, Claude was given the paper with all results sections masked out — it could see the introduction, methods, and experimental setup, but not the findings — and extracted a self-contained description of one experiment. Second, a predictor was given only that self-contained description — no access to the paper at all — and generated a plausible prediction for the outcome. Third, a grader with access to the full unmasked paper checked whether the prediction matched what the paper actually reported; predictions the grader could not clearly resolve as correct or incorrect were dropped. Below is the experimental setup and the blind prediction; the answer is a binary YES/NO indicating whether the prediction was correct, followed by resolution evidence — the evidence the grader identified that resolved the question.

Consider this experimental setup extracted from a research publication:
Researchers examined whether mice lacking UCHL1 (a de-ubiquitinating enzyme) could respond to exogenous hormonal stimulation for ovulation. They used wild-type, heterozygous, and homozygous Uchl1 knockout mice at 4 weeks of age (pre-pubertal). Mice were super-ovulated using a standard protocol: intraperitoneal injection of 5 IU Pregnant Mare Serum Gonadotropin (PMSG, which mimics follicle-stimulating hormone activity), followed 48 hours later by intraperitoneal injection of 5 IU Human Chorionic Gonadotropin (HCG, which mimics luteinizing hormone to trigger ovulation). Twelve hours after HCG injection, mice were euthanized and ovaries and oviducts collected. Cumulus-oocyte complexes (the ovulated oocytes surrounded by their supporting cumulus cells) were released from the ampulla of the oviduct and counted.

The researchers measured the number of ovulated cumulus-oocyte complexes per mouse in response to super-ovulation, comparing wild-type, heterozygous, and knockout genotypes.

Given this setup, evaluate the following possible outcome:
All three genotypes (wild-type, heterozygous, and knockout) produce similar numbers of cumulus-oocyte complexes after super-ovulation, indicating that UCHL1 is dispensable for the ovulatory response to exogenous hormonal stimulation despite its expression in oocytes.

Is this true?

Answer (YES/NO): NO